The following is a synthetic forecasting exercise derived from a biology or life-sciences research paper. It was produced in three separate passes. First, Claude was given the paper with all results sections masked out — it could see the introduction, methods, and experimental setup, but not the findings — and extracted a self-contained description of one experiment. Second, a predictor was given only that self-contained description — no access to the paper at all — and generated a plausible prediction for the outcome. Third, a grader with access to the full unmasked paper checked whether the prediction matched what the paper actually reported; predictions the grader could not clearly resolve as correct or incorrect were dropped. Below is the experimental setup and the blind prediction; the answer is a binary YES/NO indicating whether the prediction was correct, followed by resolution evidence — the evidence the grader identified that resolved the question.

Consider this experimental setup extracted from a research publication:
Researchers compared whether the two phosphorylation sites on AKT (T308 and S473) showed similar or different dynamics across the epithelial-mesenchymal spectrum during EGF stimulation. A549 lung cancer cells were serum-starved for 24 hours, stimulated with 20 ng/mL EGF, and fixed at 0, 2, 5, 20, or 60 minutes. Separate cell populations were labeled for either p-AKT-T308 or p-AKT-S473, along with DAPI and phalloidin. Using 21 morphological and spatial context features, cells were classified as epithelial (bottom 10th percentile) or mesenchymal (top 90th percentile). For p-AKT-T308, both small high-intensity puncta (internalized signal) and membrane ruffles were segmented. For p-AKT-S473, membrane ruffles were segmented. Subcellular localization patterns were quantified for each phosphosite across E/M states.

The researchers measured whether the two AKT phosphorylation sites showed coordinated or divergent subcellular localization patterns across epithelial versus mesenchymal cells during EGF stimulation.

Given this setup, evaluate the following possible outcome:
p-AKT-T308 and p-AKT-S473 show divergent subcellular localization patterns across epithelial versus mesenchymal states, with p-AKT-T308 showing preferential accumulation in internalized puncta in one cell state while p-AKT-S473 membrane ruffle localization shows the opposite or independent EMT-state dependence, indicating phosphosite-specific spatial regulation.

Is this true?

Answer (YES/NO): YES